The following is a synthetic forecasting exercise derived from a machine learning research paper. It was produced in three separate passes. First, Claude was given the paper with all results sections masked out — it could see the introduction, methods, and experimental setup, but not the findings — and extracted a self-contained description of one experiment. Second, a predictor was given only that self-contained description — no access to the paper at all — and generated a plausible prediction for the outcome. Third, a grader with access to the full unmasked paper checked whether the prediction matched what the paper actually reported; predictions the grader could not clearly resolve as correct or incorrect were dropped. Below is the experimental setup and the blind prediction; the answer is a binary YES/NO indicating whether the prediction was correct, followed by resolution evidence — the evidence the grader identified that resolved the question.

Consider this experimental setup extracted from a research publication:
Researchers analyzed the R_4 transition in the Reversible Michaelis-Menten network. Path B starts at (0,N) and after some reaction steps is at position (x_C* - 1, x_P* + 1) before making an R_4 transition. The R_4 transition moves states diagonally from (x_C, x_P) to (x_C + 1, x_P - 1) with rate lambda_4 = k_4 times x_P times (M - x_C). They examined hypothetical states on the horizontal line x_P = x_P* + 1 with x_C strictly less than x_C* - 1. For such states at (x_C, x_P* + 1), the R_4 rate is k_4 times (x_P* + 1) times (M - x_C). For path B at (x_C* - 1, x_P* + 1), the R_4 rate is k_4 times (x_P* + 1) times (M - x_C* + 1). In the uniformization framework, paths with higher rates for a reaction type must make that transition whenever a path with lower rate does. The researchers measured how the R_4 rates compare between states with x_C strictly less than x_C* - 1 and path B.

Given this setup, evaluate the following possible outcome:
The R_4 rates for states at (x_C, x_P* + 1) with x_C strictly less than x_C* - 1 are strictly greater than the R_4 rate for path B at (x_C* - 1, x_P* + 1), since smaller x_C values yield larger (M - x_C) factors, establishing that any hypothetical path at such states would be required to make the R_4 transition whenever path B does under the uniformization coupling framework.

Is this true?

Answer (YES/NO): YES